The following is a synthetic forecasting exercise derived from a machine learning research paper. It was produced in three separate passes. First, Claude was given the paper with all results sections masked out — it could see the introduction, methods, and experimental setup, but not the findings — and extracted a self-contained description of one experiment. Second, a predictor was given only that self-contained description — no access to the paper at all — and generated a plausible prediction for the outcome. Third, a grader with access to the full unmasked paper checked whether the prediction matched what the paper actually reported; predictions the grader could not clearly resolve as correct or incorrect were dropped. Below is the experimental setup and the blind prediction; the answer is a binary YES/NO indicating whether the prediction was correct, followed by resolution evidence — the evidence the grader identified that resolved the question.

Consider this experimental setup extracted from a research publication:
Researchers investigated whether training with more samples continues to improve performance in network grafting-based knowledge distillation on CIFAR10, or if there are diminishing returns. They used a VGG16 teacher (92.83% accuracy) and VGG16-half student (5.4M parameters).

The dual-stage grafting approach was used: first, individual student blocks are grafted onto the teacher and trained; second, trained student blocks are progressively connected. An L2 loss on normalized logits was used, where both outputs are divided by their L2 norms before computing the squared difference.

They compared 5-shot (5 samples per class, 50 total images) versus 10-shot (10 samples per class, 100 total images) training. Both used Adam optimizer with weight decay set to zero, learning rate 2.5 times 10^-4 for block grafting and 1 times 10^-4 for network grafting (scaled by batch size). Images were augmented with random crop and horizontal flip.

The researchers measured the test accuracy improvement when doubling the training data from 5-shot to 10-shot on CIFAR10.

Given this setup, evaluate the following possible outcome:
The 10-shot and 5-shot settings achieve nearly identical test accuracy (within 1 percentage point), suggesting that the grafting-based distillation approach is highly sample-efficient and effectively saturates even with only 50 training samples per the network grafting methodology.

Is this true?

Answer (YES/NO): YES